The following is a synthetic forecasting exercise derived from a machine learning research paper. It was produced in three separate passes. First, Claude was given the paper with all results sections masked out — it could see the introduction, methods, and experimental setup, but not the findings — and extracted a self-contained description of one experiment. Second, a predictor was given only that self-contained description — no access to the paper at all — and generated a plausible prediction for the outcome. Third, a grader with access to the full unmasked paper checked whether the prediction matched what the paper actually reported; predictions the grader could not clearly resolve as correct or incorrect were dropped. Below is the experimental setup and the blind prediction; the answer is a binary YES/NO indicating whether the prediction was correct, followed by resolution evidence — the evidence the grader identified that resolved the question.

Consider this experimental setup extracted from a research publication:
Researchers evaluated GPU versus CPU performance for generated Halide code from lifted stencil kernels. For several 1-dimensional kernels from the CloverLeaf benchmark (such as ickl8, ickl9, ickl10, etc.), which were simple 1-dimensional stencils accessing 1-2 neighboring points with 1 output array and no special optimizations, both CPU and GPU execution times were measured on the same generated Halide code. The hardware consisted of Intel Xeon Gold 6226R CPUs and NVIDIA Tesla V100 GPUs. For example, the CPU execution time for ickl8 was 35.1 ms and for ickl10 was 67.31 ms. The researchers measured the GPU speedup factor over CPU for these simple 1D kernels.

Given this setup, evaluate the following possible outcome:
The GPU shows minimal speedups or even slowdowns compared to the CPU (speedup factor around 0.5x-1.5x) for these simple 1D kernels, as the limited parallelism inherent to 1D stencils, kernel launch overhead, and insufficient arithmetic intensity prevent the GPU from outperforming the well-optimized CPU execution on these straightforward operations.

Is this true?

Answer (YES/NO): NO